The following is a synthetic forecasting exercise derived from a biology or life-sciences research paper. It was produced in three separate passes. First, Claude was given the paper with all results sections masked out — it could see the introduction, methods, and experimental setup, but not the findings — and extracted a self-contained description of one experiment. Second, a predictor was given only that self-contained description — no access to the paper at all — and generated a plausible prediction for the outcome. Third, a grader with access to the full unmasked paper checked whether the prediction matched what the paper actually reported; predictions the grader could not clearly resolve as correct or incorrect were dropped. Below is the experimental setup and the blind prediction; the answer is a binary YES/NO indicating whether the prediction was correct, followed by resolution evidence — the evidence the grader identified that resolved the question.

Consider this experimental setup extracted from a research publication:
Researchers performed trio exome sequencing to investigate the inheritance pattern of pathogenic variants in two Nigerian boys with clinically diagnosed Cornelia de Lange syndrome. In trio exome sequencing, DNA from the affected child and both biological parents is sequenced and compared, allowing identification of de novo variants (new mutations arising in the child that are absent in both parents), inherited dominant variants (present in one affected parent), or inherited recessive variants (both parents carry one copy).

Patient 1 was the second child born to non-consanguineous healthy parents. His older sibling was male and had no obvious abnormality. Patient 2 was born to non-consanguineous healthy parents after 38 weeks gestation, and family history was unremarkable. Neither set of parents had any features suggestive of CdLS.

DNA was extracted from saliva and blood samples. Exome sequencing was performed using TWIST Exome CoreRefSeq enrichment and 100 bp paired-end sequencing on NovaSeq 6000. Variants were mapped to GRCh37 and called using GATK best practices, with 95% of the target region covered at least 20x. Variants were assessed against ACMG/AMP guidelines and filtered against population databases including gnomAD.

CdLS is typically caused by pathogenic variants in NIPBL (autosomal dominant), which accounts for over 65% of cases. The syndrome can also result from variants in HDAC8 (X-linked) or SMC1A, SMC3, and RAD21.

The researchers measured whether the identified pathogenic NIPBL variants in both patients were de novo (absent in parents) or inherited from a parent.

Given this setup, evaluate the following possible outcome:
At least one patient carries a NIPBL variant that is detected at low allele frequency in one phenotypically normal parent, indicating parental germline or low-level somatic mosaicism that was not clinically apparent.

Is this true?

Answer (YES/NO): NO